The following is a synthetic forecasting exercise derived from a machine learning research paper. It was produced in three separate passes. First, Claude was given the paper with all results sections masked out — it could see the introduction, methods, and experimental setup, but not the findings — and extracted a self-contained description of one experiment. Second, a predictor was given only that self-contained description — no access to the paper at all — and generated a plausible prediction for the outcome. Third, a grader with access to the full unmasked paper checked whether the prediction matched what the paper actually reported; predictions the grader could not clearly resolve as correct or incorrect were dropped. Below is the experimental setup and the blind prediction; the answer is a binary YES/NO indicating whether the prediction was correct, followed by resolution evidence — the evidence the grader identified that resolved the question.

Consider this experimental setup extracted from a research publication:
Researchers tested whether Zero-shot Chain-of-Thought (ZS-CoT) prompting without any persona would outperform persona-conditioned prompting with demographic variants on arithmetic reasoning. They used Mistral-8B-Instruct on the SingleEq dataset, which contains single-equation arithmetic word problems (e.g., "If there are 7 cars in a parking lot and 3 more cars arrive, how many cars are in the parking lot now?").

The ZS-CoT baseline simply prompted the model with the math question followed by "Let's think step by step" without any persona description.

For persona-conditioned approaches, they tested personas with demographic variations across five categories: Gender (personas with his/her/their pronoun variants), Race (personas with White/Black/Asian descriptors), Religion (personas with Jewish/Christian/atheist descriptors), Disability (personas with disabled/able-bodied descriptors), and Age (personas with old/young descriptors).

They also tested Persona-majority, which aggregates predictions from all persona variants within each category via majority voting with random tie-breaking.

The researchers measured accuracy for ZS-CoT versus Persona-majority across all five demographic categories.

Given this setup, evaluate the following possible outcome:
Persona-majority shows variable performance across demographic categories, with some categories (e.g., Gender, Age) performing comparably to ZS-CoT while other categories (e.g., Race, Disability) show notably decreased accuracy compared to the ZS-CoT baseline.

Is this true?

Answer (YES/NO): NO